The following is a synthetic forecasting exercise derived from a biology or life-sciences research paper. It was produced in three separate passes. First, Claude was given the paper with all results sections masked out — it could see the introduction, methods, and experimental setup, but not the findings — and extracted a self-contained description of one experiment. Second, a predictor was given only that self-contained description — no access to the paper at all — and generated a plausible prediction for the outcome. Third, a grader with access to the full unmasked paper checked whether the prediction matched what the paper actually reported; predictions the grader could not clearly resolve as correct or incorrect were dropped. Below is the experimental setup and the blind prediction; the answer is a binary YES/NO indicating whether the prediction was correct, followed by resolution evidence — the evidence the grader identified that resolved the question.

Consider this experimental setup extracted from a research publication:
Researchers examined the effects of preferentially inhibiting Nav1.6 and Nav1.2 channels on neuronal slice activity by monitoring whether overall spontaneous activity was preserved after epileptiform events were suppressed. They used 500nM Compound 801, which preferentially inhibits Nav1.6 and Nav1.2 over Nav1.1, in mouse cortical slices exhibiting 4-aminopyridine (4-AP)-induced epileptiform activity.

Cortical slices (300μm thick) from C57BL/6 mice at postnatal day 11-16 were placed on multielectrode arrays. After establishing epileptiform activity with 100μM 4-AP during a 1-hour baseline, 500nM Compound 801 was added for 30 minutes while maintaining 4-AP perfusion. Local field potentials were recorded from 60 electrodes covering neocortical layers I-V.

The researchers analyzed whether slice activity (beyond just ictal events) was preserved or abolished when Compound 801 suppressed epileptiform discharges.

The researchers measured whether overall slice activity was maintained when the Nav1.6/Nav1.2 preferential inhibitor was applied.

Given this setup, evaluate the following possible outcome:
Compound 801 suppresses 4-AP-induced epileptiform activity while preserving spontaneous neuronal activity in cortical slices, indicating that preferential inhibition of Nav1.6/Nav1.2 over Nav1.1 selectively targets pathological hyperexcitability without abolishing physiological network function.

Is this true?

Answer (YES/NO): YES